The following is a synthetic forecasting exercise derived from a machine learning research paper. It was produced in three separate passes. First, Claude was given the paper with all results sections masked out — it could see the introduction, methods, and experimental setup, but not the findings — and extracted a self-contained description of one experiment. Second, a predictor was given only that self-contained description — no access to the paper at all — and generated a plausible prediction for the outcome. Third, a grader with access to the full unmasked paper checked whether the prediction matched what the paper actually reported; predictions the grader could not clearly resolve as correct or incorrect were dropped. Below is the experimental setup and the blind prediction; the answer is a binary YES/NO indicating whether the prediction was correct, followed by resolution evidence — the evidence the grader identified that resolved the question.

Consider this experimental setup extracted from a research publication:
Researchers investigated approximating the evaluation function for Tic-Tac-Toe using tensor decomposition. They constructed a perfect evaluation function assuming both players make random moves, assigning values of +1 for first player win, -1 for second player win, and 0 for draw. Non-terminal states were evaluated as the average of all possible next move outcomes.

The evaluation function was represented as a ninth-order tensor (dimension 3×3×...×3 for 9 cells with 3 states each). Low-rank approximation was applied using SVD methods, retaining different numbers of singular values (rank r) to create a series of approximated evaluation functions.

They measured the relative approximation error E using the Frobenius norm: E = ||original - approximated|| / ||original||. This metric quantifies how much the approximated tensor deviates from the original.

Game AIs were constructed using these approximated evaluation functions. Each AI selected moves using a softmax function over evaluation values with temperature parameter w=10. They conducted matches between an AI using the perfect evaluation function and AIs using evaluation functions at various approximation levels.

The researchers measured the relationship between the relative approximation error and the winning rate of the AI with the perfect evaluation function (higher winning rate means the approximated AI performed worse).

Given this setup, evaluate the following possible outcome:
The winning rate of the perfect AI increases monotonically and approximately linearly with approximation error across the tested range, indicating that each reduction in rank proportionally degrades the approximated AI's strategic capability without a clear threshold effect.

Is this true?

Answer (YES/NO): NO